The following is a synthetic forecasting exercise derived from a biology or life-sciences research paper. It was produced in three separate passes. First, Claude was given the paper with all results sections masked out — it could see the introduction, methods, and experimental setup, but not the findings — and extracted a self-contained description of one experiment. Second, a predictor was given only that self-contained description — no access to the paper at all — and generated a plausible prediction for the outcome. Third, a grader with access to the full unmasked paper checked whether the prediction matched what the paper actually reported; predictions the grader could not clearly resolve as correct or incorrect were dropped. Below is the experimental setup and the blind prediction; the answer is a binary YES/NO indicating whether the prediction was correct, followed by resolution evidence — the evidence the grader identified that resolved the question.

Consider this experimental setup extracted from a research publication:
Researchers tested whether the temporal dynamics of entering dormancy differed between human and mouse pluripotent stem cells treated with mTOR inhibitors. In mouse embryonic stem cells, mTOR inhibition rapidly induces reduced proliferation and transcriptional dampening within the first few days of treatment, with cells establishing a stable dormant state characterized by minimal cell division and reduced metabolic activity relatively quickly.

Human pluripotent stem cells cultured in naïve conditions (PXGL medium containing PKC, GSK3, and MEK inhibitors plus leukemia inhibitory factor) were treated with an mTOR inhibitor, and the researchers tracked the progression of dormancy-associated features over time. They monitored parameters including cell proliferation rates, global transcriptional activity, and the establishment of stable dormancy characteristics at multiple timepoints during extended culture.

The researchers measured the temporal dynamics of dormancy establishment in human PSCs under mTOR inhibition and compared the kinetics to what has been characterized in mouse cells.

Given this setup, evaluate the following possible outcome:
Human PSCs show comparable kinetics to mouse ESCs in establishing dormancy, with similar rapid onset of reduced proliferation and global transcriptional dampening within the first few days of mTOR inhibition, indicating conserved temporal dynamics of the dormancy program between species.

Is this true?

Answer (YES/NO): NO